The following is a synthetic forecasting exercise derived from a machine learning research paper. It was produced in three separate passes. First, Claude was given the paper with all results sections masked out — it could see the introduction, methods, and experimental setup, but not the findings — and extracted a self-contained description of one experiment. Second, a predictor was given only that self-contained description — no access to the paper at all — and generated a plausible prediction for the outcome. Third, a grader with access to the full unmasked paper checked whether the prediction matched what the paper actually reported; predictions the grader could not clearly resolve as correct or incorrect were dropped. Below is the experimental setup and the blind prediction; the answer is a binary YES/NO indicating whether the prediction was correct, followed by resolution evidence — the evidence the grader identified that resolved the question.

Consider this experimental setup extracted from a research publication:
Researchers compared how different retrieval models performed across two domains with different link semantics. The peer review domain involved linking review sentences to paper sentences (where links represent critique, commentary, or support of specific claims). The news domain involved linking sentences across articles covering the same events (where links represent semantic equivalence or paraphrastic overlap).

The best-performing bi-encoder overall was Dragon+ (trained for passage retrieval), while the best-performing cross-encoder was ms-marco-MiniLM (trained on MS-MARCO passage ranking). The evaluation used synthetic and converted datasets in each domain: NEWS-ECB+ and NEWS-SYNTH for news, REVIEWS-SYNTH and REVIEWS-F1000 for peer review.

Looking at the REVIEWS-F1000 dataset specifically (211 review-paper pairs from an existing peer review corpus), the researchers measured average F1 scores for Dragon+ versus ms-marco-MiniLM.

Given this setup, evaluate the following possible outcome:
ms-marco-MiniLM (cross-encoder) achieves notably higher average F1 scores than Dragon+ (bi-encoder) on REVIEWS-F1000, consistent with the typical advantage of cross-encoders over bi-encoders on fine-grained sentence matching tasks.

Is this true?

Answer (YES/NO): NO